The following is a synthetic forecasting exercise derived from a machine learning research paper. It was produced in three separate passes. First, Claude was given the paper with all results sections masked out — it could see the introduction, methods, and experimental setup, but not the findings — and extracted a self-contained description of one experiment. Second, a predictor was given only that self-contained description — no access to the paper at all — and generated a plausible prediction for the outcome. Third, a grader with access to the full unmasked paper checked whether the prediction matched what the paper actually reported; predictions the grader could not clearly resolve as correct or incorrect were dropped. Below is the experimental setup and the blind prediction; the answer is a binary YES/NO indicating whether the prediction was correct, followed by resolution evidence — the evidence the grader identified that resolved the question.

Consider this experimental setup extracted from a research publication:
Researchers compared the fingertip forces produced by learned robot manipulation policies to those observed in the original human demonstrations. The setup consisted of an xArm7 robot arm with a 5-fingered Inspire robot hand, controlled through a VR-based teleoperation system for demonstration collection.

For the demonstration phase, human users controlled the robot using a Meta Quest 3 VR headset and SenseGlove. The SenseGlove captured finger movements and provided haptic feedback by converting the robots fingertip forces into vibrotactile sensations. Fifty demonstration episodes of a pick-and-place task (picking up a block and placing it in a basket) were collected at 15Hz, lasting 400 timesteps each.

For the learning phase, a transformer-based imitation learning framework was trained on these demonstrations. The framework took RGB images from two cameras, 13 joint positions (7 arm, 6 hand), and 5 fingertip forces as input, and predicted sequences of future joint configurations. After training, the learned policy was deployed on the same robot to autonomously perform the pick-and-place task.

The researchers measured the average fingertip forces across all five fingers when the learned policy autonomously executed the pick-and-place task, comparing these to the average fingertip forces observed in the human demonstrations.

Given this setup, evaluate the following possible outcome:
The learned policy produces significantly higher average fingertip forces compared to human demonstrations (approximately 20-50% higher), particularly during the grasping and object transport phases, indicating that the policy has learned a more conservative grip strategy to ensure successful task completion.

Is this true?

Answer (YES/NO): NO